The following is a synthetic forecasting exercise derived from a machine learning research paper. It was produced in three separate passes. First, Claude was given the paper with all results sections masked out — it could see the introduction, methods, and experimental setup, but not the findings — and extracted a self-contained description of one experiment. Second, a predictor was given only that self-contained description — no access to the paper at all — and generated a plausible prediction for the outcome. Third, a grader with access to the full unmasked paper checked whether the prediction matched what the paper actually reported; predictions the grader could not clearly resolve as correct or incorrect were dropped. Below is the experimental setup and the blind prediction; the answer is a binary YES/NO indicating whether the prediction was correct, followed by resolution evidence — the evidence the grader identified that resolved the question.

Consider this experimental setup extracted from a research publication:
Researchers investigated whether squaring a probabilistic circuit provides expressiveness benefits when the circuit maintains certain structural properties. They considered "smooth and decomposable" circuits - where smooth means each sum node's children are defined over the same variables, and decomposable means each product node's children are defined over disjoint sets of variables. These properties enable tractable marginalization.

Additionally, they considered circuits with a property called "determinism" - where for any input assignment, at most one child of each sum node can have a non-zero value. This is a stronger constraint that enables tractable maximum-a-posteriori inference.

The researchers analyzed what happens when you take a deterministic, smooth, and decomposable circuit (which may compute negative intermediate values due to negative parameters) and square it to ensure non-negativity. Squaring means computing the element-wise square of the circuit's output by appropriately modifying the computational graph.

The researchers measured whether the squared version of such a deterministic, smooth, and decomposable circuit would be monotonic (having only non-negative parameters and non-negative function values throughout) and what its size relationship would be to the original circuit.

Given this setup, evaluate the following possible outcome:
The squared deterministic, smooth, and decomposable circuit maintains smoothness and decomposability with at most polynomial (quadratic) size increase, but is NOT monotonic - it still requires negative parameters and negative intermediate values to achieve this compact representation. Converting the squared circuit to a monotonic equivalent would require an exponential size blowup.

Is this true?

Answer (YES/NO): NO